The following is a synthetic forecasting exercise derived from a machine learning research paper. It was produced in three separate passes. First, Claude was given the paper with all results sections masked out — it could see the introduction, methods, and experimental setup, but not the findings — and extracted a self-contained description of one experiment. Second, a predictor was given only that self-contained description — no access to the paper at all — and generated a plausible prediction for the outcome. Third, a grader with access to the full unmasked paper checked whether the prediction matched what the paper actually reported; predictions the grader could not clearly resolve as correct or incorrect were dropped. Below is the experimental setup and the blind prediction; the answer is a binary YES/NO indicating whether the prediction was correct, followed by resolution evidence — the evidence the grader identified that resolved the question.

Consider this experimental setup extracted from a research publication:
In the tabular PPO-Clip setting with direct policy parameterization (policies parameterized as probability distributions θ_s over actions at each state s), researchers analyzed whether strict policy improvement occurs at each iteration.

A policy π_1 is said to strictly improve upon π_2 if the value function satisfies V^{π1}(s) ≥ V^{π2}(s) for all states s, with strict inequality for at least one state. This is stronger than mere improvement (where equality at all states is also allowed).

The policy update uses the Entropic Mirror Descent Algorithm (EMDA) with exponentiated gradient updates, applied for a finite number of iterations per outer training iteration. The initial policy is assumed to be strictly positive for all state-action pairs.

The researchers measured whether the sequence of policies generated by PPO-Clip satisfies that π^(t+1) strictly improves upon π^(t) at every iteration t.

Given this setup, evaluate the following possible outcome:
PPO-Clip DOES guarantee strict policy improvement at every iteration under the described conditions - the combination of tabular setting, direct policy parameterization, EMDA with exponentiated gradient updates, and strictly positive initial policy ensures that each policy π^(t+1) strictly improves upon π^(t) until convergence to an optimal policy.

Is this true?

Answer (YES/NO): YES